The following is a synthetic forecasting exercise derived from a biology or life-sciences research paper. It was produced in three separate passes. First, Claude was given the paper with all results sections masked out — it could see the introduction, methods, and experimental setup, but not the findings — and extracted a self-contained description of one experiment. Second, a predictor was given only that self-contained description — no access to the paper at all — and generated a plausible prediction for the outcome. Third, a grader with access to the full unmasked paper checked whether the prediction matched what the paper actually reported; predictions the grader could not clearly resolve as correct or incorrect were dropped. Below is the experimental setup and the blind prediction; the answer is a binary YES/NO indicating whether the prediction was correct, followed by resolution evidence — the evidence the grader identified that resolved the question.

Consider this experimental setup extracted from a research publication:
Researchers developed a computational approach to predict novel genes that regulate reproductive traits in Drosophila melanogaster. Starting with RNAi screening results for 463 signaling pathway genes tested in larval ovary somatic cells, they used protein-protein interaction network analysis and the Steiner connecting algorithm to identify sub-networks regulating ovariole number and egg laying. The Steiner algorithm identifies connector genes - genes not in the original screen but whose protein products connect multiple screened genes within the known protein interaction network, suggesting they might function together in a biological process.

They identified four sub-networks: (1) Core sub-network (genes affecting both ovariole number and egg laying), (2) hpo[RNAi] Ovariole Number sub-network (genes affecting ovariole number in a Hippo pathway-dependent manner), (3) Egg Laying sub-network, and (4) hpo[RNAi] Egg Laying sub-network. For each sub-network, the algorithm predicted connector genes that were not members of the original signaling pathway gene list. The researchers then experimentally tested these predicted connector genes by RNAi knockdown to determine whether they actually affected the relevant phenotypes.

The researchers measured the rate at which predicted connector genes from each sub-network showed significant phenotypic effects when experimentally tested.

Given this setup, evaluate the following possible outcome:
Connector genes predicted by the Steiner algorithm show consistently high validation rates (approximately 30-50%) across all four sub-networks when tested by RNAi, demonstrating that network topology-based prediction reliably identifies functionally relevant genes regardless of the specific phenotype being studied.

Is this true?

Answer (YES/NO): NO